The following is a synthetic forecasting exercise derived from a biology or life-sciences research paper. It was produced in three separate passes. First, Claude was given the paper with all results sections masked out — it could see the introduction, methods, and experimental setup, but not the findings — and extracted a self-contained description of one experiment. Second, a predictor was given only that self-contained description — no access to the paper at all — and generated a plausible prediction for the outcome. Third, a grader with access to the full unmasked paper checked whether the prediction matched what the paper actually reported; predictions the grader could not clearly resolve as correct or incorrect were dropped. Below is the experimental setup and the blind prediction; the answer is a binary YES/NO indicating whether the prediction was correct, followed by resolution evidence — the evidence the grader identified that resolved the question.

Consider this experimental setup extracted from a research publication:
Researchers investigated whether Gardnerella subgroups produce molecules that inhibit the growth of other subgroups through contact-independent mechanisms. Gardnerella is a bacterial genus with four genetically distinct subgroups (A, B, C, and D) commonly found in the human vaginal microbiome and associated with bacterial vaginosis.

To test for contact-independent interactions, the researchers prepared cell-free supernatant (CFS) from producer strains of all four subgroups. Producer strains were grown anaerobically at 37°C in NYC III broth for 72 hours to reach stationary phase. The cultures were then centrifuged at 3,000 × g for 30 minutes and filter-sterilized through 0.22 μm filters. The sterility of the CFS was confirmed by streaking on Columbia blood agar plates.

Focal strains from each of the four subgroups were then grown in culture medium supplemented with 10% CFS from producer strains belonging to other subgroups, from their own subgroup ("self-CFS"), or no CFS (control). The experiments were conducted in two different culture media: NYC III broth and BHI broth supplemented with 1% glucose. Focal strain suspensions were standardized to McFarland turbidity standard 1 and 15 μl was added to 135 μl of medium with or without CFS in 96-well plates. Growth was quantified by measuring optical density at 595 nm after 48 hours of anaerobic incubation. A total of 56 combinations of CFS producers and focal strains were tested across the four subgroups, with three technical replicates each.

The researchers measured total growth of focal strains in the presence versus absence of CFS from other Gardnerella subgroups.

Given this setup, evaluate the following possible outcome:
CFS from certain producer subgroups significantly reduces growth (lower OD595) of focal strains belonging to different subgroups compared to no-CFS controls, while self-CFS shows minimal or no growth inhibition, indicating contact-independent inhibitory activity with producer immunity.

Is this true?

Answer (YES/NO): NO